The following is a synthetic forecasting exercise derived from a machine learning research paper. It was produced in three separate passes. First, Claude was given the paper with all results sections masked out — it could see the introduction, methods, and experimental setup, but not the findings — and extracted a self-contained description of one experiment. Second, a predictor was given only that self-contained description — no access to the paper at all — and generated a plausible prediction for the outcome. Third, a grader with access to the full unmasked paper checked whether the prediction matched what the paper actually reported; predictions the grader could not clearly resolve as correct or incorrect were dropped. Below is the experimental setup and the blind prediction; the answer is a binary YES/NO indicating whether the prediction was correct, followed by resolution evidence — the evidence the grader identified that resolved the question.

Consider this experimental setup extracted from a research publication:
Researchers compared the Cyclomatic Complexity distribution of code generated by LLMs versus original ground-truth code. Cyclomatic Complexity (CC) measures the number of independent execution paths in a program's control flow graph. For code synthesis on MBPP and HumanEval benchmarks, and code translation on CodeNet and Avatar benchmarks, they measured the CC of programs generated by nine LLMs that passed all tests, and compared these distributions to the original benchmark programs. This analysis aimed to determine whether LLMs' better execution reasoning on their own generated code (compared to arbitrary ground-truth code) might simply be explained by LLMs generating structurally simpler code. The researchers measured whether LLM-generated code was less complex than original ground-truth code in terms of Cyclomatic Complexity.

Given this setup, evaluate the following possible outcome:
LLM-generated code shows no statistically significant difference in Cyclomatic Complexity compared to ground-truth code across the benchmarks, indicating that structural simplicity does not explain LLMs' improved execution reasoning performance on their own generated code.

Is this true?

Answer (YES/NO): NO